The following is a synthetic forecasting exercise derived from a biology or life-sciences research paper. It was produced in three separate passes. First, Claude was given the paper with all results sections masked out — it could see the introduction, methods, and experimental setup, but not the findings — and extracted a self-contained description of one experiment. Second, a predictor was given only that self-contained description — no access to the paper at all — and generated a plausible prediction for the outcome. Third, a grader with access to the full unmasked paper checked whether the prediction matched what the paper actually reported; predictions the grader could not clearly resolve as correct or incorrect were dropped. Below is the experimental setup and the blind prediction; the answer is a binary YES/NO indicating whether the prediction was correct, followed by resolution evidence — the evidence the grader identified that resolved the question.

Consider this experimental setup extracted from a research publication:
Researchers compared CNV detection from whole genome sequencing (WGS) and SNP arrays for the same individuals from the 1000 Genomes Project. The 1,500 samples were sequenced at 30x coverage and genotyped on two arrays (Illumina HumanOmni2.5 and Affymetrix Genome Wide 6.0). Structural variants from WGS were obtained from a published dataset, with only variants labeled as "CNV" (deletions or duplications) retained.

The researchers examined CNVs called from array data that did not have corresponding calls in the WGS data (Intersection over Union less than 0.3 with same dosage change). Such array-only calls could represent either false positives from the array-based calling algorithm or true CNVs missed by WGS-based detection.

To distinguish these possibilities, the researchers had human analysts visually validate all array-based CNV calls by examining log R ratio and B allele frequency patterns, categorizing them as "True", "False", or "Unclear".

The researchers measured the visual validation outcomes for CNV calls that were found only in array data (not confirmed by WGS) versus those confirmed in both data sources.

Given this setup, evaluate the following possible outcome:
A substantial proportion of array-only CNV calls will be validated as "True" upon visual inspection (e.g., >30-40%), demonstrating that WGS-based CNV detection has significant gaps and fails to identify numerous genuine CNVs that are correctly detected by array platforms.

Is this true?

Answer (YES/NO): NO